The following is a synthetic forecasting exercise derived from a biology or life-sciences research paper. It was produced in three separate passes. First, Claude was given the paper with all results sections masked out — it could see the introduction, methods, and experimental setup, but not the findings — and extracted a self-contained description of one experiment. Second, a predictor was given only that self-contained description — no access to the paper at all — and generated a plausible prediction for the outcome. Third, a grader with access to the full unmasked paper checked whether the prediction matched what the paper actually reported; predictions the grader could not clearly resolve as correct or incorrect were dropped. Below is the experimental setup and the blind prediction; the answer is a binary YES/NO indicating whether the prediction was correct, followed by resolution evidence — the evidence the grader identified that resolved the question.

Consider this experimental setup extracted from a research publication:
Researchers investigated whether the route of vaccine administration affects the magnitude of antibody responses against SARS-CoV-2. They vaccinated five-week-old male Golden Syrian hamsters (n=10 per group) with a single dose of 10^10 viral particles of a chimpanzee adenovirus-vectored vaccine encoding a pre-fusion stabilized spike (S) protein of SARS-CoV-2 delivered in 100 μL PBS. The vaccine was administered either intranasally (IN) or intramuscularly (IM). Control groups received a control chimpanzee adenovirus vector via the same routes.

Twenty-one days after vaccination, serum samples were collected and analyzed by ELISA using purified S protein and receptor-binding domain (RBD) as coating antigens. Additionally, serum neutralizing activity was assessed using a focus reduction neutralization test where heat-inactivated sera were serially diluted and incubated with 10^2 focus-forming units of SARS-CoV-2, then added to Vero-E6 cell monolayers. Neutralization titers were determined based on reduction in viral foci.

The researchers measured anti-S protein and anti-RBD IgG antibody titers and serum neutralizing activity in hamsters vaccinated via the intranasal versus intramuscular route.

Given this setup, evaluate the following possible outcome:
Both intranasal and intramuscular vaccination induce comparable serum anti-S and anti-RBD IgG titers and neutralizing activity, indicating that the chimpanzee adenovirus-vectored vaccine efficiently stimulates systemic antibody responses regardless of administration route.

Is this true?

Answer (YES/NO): NO